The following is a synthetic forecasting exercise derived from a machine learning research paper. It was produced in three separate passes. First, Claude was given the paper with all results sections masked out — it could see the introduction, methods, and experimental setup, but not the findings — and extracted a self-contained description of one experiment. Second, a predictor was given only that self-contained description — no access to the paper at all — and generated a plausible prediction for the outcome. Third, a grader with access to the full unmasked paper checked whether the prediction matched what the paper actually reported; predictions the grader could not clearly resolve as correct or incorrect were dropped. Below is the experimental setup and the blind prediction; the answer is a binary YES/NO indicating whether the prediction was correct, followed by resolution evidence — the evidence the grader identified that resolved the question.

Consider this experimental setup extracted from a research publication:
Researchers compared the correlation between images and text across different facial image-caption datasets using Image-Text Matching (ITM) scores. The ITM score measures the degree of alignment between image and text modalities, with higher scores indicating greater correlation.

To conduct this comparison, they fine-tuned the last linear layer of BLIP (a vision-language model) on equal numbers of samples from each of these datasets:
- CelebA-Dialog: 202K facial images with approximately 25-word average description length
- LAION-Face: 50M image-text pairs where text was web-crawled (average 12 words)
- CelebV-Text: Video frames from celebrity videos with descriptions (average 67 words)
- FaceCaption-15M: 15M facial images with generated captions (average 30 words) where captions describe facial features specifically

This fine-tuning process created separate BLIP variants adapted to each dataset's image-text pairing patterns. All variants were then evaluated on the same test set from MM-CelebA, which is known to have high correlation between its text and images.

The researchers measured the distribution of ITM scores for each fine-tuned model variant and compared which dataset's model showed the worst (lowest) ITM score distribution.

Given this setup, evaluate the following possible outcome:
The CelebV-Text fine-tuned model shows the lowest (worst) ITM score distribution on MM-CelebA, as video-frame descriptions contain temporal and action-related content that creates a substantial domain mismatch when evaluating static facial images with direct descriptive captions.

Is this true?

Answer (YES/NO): NO